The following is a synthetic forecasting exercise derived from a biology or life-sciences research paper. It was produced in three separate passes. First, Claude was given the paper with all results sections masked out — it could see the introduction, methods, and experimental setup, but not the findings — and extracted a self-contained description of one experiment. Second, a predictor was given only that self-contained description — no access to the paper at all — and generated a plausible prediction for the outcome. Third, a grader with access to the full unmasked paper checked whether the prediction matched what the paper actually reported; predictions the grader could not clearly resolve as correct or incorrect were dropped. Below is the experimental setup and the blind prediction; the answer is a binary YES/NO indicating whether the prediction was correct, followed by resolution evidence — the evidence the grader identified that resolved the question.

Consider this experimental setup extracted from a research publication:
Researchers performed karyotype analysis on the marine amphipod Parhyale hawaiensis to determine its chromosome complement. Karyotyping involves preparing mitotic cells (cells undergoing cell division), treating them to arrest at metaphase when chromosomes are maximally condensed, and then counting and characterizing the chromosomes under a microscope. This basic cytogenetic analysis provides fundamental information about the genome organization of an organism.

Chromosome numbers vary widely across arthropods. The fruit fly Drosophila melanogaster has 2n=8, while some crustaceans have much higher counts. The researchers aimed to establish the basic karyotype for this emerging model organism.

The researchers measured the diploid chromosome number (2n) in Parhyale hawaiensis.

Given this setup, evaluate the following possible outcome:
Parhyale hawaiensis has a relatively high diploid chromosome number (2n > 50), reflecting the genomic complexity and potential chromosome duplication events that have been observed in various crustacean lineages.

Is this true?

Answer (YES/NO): NO